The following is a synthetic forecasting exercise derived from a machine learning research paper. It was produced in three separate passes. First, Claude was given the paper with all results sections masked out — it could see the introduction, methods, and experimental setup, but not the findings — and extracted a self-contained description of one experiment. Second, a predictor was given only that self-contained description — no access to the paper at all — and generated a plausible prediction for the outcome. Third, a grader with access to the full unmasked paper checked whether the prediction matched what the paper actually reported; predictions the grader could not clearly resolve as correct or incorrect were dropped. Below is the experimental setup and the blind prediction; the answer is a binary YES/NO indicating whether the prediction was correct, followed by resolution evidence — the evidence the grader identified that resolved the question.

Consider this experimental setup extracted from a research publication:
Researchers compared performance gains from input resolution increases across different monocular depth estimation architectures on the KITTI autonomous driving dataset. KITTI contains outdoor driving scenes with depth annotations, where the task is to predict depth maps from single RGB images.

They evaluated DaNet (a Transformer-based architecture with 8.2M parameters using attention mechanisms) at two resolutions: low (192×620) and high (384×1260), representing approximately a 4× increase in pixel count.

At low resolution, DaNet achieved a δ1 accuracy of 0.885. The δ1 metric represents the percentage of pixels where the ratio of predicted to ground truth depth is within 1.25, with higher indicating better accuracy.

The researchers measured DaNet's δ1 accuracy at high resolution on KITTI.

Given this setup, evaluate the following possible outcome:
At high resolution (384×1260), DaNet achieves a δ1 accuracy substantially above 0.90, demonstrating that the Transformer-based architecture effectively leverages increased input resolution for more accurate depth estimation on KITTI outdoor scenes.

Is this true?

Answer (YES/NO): YES